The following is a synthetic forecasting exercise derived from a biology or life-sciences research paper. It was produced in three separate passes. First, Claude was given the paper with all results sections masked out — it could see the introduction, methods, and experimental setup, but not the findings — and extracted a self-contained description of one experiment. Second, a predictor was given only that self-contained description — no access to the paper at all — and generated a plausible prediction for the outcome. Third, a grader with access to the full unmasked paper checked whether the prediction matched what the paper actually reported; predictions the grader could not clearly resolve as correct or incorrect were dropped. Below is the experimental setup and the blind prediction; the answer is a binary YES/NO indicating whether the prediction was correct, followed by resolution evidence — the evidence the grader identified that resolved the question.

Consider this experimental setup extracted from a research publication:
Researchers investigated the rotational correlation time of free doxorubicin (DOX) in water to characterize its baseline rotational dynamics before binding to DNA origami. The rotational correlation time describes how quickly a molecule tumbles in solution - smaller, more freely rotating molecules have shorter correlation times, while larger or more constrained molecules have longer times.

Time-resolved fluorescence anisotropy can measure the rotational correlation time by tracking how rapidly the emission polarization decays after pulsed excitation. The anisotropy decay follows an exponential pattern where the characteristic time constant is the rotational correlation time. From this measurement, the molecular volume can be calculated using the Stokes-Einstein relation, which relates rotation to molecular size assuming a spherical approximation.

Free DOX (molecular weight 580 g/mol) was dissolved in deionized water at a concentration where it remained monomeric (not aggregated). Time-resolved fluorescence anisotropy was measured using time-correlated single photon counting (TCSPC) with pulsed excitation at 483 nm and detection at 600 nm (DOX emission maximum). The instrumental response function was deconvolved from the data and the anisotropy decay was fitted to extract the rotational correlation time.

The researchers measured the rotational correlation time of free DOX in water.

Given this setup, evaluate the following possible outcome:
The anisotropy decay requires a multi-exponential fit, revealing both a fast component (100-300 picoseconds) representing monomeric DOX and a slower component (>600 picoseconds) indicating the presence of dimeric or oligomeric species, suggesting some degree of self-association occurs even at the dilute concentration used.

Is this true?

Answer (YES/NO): NO